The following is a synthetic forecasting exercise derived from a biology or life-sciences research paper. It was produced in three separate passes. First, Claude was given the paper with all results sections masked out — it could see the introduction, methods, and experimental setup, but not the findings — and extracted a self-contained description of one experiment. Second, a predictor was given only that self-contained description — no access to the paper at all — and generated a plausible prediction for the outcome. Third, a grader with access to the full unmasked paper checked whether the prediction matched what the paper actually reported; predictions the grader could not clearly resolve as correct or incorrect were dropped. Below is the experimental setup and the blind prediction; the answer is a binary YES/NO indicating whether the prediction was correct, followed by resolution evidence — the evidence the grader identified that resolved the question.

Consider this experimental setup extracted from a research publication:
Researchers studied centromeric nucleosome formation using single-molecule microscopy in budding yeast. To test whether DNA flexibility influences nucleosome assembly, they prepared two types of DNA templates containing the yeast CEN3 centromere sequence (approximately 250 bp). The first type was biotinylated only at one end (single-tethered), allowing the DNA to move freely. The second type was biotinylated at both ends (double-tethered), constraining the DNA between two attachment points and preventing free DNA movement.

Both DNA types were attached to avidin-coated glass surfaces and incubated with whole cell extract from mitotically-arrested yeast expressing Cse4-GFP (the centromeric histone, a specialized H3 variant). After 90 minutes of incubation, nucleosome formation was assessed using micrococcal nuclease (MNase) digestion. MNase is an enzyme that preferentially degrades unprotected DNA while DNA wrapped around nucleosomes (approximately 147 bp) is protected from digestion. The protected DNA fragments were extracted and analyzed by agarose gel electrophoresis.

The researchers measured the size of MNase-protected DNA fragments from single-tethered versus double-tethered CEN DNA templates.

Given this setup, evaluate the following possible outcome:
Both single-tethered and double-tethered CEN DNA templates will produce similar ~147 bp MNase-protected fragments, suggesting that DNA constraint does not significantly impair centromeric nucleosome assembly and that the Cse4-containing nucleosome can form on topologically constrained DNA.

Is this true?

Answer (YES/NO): NO